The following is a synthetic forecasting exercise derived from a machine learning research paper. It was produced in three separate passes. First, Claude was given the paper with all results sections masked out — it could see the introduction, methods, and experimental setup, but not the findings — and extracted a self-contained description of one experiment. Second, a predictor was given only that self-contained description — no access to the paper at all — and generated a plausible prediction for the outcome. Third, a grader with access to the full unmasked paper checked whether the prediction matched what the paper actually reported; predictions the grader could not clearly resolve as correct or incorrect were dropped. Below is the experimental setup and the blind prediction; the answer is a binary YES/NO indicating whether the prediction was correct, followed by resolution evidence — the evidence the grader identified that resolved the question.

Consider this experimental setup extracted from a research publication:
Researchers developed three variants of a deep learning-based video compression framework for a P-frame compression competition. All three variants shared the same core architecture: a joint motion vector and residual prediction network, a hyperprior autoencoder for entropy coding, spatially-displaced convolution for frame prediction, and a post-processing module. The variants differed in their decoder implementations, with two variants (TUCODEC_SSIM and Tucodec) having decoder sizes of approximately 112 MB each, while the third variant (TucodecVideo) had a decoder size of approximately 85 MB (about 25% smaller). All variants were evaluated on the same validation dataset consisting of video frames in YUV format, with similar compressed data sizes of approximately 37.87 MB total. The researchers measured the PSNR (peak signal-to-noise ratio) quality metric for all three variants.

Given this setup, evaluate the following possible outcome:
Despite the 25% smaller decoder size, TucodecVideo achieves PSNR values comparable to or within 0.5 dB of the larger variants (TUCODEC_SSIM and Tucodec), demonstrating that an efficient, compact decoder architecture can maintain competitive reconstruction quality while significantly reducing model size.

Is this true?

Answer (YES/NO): YES